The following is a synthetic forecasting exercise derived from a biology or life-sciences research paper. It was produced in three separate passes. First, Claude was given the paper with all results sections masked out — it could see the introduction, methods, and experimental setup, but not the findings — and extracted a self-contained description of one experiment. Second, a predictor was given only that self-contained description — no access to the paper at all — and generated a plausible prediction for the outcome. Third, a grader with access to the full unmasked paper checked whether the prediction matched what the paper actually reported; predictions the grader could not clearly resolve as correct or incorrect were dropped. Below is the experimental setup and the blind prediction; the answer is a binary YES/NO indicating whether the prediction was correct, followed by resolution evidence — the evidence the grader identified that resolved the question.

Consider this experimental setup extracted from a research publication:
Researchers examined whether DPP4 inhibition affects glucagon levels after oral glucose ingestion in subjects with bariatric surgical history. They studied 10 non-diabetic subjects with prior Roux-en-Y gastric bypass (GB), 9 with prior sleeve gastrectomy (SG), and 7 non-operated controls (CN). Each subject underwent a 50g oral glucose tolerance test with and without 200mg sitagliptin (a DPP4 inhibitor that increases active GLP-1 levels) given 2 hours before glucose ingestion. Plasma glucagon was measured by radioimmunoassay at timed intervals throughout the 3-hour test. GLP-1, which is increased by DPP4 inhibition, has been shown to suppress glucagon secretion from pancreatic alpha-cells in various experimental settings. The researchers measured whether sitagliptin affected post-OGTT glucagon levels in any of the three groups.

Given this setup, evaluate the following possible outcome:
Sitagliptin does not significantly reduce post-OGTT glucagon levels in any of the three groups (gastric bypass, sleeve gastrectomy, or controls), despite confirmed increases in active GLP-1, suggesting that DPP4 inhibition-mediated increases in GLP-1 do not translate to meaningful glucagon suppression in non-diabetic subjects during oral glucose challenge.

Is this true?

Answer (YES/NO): YES